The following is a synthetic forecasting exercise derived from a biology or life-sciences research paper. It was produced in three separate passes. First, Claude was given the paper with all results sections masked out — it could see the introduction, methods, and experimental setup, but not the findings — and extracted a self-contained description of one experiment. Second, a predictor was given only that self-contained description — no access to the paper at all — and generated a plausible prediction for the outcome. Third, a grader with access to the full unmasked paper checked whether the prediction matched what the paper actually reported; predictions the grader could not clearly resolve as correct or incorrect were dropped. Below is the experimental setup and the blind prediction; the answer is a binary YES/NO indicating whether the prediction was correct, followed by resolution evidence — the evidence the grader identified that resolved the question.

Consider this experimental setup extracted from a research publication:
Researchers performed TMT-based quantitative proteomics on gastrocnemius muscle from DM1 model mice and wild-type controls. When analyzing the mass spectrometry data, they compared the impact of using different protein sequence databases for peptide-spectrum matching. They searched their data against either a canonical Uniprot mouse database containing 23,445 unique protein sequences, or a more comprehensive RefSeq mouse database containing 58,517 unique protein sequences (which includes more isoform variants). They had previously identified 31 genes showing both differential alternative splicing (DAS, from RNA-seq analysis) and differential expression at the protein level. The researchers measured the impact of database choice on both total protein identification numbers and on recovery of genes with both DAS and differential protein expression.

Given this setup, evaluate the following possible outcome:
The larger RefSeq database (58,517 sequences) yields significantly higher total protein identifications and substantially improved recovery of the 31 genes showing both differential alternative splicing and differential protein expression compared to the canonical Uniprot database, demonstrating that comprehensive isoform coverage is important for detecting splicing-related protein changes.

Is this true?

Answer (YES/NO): NO